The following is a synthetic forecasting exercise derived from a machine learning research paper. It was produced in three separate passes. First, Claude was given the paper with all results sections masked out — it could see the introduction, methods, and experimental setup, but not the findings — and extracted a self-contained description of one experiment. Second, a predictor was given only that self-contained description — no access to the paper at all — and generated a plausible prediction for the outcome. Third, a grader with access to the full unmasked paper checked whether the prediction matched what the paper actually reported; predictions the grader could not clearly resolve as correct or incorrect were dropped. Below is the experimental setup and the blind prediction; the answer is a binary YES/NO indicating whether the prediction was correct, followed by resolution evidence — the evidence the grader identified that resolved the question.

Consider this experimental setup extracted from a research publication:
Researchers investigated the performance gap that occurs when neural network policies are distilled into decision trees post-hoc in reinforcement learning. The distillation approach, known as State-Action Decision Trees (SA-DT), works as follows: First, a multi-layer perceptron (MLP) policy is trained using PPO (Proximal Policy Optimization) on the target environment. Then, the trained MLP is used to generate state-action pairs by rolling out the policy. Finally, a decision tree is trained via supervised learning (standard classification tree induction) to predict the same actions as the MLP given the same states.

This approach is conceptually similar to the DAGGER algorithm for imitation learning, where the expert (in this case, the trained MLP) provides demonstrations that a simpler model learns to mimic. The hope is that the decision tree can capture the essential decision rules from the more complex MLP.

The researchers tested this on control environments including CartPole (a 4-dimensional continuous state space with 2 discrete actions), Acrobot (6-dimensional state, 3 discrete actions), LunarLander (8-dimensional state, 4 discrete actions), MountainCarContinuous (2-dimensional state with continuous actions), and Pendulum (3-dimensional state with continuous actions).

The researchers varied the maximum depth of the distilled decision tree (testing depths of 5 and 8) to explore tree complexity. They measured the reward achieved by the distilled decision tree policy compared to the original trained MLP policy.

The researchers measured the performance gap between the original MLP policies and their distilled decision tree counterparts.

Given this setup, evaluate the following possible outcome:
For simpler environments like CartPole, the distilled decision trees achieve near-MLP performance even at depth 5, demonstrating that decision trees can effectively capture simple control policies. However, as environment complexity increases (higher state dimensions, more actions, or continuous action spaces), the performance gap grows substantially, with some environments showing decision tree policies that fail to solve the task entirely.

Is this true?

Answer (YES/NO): NO